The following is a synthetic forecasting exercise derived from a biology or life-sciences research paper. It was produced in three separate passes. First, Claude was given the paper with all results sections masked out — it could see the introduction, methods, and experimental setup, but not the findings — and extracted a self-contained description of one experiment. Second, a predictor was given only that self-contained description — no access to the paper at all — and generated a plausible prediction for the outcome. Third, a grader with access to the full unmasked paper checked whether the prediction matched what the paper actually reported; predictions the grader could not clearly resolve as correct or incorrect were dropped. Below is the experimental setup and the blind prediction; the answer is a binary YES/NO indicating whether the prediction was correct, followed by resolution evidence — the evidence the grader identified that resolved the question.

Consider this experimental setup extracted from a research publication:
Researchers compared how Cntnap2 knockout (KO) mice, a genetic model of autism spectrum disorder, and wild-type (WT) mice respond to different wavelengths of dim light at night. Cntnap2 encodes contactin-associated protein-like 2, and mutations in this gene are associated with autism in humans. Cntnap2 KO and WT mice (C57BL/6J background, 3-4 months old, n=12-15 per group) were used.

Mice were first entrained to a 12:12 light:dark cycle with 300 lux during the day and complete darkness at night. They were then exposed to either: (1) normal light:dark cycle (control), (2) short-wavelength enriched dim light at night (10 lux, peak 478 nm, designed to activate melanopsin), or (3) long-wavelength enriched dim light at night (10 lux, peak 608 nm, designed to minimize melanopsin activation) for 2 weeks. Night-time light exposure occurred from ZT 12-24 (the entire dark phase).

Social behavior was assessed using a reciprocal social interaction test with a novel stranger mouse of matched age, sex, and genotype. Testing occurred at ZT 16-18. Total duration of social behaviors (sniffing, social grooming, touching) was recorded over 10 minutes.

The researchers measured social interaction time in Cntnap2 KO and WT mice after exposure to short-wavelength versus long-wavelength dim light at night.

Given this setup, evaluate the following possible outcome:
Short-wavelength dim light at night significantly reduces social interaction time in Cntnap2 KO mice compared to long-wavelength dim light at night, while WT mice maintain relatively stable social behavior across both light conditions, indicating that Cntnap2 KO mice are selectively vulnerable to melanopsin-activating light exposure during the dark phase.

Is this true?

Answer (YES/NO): NO